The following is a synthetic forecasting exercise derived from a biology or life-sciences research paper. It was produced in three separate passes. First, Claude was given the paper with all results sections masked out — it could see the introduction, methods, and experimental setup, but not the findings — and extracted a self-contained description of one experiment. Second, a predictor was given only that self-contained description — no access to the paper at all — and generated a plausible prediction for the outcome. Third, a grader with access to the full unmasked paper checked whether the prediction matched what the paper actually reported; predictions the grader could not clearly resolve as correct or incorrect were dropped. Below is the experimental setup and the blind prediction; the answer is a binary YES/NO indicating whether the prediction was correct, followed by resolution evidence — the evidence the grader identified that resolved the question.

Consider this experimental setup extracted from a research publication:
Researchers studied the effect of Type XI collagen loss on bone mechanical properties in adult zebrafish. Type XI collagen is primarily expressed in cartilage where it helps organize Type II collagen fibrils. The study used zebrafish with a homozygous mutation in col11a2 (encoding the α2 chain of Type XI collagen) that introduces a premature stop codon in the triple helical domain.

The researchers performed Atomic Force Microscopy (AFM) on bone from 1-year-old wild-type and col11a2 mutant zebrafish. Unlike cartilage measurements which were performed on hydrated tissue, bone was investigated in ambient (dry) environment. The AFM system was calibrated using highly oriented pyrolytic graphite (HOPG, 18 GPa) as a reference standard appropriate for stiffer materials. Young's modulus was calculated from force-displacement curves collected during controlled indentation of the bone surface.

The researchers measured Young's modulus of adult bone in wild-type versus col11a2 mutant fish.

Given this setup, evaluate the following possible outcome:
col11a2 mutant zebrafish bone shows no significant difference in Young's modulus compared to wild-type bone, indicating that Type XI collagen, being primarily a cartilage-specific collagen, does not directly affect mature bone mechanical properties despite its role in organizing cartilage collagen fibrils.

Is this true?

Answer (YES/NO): NO